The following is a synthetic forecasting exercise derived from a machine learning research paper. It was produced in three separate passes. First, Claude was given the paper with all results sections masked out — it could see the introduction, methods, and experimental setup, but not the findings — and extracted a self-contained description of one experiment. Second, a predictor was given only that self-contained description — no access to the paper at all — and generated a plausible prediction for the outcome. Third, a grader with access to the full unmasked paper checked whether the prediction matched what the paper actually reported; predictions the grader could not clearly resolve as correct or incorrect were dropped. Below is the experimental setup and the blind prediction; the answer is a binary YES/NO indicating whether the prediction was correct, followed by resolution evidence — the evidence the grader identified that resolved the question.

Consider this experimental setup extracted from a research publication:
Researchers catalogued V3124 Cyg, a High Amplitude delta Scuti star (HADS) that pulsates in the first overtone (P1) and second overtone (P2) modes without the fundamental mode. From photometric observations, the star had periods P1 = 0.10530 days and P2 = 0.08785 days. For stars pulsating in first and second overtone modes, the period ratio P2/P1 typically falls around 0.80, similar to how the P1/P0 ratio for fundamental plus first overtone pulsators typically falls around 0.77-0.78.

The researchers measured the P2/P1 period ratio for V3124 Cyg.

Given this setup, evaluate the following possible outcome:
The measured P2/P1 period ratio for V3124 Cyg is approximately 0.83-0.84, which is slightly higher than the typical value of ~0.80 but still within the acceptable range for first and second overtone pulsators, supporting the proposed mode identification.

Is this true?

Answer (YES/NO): NO